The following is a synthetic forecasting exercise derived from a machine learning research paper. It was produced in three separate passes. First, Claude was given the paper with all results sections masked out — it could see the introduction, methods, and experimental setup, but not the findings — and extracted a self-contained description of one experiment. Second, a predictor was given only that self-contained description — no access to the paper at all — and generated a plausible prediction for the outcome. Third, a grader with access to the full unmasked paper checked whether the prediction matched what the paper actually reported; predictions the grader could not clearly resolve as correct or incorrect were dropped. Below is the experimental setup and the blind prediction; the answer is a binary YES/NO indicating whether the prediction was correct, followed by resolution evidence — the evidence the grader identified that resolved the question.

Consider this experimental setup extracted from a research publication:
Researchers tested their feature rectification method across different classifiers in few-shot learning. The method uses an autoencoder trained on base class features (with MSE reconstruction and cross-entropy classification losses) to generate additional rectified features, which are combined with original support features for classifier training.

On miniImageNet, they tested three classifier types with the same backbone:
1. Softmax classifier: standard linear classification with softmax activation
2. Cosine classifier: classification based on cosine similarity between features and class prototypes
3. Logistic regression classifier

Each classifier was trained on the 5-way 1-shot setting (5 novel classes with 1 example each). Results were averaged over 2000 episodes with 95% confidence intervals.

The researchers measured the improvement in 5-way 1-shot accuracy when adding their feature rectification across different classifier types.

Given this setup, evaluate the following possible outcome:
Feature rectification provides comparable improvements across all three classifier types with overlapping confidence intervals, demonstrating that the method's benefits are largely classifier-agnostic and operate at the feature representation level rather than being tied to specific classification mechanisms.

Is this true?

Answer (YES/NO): NO